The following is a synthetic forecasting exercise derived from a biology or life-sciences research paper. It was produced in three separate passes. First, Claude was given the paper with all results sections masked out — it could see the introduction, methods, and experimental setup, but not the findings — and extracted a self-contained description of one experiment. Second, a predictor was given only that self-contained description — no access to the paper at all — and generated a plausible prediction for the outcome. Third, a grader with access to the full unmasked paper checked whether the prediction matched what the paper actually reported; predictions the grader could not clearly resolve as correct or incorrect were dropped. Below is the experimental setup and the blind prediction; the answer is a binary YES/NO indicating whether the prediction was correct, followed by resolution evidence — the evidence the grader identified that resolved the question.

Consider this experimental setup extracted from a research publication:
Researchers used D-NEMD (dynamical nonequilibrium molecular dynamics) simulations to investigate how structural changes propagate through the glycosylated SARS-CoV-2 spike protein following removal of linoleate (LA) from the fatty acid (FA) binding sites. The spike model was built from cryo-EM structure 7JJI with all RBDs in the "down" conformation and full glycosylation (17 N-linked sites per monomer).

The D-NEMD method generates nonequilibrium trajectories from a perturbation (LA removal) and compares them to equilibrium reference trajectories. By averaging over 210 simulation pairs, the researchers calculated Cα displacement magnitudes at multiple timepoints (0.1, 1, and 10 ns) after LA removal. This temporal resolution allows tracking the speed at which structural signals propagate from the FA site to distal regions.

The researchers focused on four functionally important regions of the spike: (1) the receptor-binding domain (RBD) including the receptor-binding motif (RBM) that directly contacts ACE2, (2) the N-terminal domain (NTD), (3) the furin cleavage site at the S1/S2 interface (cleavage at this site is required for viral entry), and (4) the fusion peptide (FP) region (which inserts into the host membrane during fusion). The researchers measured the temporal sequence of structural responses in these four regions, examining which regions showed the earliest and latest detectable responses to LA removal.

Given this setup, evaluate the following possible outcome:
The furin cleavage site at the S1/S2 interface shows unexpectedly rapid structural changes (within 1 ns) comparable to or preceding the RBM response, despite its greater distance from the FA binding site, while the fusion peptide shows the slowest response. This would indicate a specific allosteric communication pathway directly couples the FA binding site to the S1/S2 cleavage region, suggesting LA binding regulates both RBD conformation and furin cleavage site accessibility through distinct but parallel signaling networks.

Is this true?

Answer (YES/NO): NO